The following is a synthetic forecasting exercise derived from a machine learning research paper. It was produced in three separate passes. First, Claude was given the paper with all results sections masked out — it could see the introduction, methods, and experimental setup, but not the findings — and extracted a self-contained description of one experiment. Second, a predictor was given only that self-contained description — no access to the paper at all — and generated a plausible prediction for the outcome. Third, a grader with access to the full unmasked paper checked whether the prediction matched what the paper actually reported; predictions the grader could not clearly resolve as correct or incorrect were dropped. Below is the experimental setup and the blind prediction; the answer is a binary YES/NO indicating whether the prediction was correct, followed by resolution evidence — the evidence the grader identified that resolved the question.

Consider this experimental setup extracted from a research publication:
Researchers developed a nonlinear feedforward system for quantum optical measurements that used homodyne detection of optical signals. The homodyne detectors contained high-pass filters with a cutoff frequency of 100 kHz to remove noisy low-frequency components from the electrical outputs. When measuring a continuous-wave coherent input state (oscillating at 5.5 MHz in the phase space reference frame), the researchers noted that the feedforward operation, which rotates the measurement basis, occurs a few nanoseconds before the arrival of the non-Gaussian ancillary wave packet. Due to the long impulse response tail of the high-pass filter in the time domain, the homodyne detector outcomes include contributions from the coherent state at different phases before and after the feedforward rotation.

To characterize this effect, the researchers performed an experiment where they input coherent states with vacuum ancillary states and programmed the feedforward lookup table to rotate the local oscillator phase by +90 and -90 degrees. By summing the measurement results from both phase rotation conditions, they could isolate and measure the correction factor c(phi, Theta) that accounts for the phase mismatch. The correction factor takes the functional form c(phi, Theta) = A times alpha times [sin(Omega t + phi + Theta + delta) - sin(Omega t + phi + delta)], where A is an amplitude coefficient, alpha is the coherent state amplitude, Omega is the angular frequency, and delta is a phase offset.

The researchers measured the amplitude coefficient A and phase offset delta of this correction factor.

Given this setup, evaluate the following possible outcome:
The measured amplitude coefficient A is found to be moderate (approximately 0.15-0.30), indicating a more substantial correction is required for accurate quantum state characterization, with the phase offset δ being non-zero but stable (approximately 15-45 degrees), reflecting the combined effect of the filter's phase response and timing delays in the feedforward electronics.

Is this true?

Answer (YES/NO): NO